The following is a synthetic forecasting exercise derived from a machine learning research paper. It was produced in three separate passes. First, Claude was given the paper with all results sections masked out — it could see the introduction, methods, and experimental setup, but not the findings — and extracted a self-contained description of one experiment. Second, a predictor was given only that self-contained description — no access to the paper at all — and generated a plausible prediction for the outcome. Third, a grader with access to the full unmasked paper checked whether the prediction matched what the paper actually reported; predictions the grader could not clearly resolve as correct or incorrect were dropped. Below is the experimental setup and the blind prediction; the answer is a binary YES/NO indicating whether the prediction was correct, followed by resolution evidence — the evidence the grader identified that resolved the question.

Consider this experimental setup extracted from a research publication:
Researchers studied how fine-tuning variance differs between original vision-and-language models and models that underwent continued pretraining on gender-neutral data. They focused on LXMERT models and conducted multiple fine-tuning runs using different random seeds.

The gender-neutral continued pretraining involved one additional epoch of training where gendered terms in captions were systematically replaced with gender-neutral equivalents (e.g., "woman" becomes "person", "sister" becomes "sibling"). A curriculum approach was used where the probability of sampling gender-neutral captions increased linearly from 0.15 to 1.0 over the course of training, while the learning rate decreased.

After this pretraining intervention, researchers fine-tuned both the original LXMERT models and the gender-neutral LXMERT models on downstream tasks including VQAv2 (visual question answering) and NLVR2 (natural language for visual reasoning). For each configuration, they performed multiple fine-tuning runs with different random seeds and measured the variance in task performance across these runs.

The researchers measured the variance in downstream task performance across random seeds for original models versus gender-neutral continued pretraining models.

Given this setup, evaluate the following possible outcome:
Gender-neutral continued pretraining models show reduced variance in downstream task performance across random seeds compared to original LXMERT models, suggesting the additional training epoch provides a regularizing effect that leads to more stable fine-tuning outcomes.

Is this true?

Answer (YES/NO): YES